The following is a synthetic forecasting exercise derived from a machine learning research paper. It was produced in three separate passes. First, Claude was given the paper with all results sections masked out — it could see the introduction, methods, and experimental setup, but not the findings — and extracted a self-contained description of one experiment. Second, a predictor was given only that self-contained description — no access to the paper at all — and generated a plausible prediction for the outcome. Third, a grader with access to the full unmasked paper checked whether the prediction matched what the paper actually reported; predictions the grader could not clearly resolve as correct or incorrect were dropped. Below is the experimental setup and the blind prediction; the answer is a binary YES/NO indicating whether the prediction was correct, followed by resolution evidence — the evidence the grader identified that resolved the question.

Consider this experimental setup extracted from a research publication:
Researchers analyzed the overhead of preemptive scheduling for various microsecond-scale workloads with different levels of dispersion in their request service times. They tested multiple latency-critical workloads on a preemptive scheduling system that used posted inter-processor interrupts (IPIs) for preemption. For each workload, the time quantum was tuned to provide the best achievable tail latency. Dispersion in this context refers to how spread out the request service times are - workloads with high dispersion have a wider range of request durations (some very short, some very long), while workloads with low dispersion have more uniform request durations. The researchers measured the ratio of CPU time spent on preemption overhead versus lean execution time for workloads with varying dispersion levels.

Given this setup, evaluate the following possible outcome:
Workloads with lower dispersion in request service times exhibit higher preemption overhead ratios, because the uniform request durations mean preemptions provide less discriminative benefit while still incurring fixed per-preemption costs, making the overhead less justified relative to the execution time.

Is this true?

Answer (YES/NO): NO